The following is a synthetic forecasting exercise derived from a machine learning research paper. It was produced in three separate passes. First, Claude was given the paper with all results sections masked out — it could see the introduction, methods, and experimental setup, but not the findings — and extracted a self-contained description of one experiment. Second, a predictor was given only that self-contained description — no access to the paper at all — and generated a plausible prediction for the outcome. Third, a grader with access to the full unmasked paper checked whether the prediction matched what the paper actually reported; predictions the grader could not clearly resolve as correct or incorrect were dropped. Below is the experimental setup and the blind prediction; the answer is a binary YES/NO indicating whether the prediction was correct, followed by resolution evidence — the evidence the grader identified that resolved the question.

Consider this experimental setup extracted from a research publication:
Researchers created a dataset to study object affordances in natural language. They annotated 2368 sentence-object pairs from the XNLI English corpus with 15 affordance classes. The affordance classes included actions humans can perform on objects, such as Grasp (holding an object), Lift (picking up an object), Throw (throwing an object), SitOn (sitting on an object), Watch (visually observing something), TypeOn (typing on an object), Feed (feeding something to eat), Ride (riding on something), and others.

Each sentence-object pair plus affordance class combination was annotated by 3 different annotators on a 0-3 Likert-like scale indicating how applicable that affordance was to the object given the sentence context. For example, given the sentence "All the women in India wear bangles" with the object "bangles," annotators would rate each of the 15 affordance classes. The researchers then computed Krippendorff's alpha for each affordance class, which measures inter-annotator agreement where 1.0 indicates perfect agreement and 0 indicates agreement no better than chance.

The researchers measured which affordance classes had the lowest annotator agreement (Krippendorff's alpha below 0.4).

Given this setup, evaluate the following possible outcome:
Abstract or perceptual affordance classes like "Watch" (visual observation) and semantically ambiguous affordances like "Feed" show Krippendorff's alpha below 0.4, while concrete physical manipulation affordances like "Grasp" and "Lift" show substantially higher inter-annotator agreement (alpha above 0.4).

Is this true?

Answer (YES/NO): NO